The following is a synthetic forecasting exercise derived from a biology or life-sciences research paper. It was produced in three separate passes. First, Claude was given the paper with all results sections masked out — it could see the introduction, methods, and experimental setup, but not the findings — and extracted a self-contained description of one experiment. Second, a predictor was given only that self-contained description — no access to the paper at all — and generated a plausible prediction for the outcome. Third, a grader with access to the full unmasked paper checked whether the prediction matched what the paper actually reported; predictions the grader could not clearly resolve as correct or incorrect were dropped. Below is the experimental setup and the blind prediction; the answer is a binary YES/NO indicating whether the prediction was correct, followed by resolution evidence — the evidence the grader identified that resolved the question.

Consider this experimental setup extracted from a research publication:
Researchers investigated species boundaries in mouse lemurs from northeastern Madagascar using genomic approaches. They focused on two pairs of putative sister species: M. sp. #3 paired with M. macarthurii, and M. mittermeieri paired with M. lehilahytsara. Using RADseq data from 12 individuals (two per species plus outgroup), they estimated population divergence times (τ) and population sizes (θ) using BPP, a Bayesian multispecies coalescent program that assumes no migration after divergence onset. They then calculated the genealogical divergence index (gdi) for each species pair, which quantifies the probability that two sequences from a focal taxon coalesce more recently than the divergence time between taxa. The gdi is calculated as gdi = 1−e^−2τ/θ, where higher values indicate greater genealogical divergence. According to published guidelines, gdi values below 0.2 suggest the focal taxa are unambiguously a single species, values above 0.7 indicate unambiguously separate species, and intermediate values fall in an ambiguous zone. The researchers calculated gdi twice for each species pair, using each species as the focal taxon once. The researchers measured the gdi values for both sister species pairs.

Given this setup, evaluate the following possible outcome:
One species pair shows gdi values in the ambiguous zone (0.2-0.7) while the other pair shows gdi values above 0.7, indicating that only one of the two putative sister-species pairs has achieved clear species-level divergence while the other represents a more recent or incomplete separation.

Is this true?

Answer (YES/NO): NO